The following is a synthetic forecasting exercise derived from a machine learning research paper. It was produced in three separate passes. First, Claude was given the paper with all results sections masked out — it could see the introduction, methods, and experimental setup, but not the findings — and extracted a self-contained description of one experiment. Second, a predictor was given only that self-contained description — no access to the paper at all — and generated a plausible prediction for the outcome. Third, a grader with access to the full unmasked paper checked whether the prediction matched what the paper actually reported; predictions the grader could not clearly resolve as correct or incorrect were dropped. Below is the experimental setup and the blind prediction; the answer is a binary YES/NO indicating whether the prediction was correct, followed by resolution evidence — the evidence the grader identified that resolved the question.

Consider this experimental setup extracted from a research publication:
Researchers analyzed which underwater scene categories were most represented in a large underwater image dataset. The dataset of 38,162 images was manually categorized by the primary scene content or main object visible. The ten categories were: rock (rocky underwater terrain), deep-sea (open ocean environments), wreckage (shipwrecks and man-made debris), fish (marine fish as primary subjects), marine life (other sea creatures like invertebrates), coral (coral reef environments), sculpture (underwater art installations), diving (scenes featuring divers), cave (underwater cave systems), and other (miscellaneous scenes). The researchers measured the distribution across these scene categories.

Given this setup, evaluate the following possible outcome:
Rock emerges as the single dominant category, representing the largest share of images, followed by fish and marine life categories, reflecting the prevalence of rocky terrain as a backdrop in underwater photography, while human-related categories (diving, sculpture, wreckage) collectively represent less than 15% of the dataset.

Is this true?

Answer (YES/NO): NO